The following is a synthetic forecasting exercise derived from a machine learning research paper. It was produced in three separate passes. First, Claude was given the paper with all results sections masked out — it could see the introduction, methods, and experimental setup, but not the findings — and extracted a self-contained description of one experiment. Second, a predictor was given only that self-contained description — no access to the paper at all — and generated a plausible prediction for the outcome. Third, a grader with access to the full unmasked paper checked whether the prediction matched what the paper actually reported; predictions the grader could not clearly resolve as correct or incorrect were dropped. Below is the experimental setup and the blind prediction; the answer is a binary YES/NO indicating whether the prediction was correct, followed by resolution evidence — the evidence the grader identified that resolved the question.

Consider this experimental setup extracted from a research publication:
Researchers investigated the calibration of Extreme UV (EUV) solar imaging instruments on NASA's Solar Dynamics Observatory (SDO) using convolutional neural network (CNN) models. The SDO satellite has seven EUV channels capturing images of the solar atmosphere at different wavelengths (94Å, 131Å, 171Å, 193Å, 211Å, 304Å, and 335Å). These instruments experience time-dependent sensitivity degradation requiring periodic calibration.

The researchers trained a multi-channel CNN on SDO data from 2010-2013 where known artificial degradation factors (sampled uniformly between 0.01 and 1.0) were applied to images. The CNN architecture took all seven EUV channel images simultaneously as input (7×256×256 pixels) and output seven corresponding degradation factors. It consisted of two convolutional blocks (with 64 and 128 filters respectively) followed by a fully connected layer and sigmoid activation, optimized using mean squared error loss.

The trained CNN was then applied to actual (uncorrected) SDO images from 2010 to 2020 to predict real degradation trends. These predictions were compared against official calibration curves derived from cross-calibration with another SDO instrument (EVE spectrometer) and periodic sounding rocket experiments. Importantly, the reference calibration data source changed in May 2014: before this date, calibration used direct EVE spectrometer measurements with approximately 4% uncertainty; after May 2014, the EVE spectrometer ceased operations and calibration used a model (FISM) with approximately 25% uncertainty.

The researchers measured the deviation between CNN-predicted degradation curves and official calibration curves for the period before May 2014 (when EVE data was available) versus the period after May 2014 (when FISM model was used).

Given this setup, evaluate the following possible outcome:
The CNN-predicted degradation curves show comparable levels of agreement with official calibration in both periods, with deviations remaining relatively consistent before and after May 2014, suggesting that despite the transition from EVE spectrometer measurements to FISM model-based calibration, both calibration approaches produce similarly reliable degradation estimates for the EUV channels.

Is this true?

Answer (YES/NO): NO